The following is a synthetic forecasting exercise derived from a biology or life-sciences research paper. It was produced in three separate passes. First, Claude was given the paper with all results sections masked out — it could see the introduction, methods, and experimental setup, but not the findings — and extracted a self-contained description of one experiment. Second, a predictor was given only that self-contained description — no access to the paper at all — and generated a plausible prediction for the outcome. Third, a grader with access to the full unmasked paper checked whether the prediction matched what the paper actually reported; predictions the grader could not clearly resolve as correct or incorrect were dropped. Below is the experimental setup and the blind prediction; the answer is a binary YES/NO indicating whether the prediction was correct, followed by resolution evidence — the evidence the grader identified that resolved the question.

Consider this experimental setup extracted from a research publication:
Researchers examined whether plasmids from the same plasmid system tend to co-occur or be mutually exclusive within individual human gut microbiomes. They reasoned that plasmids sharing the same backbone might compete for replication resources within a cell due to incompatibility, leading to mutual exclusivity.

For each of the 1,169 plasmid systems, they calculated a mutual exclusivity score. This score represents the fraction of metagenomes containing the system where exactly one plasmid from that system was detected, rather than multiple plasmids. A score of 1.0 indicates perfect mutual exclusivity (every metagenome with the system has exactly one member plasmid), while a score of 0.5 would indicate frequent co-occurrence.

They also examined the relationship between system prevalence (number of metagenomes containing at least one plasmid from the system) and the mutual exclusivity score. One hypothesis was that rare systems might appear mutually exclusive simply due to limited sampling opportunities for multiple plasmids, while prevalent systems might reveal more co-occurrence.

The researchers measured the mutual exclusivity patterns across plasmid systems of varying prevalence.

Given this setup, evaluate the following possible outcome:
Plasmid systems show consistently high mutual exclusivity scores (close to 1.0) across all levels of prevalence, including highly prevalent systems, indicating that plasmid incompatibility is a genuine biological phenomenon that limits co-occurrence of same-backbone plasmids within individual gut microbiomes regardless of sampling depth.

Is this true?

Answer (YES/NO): NO